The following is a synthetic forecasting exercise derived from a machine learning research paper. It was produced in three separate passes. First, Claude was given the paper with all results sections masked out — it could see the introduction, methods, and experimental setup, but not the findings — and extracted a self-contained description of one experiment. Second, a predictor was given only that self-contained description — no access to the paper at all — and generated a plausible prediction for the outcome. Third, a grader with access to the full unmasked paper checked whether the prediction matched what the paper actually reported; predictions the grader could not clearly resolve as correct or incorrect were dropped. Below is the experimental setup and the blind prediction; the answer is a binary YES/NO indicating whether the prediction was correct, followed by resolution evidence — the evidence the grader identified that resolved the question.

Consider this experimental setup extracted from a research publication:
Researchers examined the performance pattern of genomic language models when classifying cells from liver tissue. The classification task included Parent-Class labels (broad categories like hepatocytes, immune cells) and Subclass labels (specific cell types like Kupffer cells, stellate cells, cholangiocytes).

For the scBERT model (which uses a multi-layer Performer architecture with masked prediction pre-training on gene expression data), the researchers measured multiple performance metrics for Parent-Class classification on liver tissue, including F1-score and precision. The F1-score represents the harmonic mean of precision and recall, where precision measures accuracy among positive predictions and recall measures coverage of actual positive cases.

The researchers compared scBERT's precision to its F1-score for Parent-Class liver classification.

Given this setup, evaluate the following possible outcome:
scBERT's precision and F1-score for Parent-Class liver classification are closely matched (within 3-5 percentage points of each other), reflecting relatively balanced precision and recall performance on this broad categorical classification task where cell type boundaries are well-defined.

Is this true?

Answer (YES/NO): NO